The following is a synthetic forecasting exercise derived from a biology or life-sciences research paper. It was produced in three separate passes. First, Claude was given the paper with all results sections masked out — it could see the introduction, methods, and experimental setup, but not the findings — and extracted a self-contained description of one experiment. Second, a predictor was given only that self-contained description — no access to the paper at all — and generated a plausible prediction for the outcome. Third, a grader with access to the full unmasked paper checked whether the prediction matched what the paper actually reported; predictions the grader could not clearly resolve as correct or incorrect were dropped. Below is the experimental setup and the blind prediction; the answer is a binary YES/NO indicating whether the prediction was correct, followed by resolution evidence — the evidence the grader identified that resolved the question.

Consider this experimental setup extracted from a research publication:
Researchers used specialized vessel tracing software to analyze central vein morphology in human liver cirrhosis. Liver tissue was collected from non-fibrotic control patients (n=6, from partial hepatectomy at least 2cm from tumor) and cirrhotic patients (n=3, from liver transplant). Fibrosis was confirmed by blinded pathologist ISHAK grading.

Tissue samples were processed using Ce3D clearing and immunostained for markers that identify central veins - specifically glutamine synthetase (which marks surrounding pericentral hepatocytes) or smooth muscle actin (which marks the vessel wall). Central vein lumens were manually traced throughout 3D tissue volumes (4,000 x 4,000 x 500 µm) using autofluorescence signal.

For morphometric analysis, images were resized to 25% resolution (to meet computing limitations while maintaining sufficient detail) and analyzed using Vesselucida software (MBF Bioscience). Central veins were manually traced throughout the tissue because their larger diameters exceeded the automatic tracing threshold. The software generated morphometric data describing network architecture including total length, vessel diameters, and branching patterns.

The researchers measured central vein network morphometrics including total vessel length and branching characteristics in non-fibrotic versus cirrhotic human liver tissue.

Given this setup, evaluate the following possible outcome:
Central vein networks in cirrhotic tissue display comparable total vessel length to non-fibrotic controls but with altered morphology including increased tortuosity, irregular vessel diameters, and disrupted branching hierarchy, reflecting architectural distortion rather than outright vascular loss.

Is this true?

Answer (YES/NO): NO